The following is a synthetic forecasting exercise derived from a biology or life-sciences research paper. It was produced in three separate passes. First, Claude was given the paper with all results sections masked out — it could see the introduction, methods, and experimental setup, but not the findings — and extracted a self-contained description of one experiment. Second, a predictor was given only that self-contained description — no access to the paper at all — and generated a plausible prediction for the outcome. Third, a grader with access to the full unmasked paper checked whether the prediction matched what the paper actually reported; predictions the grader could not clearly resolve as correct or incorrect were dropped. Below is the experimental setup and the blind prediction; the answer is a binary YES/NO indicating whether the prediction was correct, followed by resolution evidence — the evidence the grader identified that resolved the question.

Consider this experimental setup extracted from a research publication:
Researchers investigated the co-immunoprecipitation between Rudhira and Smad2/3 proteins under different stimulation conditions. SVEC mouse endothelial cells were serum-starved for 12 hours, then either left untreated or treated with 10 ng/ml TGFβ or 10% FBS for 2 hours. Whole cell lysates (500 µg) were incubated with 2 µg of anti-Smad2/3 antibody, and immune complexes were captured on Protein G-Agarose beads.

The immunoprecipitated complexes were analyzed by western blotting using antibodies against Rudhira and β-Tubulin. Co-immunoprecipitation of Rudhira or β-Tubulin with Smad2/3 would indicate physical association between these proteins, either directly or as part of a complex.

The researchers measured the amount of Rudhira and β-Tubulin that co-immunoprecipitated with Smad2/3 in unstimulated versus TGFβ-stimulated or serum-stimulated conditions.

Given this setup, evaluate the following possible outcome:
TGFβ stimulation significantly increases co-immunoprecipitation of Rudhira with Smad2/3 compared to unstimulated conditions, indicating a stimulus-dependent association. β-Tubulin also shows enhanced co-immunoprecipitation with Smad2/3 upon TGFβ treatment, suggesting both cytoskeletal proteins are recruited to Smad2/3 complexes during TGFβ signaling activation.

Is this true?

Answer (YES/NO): NO